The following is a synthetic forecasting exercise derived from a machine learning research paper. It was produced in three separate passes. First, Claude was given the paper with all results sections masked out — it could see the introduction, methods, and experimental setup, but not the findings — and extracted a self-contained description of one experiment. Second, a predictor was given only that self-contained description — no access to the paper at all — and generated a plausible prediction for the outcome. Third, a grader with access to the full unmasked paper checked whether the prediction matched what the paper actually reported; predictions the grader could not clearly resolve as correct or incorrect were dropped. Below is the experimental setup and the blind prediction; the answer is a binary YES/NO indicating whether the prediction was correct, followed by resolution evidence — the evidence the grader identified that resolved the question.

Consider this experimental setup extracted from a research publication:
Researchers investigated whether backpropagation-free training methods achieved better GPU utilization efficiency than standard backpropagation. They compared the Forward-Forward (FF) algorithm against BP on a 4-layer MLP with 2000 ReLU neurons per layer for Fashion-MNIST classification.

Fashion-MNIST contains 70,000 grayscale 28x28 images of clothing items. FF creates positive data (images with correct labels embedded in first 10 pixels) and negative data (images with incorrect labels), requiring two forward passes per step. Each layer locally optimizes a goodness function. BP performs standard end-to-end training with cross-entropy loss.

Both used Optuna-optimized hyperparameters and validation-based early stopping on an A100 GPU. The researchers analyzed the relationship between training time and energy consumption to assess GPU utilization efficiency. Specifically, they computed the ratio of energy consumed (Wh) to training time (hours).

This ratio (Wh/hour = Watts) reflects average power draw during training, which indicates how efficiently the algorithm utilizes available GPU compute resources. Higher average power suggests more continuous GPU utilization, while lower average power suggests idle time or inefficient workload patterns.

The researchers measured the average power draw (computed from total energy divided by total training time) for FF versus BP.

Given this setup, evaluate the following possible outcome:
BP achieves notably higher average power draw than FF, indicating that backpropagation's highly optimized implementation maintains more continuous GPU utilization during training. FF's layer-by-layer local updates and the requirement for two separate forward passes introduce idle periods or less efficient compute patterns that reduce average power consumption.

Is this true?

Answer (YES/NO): YES